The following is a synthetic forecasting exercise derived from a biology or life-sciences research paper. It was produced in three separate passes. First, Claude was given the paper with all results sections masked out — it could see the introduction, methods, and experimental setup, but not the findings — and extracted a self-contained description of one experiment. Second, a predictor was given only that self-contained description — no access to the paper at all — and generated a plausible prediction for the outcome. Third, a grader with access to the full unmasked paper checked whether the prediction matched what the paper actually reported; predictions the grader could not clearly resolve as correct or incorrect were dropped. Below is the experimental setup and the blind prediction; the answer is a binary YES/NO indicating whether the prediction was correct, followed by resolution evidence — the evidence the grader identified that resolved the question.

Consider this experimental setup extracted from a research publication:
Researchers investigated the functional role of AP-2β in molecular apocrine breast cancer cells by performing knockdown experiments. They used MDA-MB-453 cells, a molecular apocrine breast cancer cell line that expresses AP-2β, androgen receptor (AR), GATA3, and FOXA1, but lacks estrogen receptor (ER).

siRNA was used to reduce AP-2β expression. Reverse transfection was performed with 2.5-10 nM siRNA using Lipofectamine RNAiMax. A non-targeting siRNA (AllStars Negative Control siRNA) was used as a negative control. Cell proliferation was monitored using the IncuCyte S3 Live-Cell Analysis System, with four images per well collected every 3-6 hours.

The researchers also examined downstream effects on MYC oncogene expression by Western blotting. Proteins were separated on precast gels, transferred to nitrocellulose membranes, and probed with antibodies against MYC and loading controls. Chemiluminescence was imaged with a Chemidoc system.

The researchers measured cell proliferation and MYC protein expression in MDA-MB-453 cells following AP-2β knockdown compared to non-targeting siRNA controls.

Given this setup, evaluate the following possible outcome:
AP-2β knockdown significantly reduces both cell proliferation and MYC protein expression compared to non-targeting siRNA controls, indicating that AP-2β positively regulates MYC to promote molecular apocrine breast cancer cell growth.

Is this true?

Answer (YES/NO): YES